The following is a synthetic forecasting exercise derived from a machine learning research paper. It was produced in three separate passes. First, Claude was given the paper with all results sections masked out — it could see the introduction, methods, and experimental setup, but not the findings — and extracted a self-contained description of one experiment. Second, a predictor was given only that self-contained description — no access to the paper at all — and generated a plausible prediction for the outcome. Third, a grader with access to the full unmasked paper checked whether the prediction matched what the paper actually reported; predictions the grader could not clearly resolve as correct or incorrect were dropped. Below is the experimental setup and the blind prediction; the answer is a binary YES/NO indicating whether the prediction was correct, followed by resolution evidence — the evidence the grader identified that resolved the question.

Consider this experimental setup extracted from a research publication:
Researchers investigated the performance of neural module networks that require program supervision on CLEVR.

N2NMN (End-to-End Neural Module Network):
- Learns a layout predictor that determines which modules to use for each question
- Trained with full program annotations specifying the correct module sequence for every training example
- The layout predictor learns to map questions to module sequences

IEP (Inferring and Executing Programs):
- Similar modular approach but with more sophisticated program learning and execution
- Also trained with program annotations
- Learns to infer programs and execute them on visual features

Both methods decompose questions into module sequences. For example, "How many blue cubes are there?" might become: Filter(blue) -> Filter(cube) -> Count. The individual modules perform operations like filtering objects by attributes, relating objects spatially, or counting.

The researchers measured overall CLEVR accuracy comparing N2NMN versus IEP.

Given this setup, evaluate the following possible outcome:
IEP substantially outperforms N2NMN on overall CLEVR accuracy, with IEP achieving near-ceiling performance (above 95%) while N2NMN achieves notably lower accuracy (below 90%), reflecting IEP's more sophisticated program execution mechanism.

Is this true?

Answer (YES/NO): YES